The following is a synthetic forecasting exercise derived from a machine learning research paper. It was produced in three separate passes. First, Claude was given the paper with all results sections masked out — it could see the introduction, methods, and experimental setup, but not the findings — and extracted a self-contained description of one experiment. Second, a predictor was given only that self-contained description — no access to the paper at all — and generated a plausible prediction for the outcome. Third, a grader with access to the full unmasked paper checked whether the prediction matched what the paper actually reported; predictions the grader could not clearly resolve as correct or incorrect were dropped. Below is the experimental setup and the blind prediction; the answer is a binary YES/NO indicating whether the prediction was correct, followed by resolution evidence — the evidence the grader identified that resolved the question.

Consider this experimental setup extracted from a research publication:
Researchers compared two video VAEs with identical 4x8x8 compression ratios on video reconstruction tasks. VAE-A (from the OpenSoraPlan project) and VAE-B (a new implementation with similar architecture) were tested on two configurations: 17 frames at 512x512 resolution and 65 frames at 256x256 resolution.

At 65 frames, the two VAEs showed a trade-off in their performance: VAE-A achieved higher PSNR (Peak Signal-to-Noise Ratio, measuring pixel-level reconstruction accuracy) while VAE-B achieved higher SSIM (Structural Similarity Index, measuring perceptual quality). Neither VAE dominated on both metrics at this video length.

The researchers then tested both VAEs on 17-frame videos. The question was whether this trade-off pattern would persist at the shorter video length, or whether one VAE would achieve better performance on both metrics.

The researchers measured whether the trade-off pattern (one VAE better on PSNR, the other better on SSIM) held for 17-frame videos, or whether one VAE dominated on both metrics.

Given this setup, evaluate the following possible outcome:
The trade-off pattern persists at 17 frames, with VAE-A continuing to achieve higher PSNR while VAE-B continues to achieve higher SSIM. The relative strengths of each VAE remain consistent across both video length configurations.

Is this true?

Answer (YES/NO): NO